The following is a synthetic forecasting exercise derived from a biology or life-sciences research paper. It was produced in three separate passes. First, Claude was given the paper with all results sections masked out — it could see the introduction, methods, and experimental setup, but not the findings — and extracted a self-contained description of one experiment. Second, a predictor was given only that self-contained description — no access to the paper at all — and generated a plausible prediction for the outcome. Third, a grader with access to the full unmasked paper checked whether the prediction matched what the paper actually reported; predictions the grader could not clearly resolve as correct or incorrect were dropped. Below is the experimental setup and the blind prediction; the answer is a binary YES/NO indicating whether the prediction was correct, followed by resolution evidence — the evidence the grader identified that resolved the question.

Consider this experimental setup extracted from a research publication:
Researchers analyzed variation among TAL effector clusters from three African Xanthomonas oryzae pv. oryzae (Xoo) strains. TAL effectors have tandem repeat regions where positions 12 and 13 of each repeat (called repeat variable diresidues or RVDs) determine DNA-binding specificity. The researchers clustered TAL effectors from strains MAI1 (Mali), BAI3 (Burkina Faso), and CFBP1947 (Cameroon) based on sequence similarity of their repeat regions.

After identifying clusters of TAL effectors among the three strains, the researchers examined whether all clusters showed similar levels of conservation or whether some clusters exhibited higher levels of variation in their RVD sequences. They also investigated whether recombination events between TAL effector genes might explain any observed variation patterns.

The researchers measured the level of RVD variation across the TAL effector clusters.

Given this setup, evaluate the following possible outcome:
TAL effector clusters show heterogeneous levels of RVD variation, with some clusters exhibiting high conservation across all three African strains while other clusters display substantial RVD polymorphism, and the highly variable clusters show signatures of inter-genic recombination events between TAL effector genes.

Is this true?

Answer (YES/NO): YES